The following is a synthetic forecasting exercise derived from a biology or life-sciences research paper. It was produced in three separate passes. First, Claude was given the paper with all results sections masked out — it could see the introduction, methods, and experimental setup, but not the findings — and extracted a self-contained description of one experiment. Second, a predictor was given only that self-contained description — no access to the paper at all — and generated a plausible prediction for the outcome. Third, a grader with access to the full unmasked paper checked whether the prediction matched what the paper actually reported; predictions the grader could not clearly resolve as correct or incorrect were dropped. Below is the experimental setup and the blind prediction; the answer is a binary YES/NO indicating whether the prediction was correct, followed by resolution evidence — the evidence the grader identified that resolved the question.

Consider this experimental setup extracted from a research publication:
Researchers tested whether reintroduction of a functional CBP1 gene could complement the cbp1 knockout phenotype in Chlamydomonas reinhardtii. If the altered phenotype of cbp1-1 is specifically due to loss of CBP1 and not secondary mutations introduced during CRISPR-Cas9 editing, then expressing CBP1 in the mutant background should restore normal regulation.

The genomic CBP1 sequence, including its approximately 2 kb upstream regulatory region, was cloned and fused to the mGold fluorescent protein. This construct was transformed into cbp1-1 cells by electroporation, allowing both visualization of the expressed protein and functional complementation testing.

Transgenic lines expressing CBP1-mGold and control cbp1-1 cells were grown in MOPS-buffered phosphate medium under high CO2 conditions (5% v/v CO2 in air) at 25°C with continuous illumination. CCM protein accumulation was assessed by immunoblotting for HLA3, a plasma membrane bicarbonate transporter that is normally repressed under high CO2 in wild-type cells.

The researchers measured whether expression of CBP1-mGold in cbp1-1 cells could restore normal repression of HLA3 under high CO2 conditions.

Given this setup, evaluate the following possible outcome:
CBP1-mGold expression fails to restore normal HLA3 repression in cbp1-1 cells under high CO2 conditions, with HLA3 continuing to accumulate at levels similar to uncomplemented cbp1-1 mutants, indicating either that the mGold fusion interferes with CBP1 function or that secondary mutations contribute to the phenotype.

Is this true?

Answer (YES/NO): NO